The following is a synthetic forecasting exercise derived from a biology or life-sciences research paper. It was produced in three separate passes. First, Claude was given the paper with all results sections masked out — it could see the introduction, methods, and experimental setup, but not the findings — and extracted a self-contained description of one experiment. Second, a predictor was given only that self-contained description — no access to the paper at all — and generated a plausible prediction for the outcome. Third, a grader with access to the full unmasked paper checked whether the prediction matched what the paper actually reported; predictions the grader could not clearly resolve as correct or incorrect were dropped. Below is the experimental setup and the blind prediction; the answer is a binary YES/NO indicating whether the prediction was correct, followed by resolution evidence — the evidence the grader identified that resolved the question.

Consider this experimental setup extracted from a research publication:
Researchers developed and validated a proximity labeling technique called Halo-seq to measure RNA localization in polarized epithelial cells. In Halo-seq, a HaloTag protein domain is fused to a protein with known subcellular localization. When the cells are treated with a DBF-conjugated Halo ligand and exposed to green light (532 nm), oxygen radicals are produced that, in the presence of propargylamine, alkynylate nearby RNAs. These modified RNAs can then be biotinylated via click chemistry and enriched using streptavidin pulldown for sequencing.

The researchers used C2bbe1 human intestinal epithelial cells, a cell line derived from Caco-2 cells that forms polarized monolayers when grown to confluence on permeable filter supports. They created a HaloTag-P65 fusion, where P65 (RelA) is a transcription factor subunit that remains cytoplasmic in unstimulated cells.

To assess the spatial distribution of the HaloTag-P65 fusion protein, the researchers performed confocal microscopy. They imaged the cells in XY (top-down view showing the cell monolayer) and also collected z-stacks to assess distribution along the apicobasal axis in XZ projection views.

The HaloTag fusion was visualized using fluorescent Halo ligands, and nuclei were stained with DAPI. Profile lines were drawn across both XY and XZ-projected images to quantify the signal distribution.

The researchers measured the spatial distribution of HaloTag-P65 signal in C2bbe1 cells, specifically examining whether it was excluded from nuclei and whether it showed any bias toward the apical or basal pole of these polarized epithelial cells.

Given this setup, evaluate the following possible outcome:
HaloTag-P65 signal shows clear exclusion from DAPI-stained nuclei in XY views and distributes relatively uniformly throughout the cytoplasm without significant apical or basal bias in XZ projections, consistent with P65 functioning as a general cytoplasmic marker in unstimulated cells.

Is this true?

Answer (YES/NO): YES